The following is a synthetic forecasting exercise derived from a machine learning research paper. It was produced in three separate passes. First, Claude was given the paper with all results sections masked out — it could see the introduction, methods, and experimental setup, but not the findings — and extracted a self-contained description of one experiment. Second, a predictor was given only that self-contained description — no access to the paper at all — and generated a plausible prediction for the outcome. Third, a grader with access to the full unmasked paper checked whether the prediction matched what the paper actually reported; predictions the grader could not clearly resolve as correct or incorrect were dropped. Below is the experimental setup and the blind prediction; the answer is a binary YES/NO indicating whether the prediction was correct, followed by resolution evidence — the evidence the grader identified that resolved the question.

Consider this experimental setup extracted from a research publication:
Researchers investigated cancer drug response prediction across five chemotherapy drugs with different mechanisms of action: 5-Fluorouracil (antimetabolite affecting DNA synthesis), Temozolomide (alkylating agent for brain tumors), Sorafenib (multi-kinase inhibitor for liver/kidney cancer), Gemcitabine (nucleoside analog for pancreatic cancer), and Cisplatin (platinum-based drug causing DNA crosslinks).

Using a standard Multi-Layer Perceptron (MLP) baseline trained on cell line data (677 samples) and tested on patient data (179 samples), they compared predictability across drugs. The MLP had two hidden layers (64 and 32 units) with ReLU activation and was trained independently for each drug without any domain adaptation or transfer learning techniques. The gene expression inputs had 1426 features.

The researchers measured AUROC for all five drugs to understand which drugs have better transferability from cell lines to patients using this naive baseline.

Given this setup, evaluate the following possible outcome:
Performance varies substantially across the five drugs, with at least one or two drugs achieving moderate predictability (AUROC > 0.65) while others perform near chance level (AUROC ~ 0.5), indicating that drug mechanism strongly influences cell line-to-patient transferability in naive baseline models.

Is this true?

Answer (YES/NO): NO